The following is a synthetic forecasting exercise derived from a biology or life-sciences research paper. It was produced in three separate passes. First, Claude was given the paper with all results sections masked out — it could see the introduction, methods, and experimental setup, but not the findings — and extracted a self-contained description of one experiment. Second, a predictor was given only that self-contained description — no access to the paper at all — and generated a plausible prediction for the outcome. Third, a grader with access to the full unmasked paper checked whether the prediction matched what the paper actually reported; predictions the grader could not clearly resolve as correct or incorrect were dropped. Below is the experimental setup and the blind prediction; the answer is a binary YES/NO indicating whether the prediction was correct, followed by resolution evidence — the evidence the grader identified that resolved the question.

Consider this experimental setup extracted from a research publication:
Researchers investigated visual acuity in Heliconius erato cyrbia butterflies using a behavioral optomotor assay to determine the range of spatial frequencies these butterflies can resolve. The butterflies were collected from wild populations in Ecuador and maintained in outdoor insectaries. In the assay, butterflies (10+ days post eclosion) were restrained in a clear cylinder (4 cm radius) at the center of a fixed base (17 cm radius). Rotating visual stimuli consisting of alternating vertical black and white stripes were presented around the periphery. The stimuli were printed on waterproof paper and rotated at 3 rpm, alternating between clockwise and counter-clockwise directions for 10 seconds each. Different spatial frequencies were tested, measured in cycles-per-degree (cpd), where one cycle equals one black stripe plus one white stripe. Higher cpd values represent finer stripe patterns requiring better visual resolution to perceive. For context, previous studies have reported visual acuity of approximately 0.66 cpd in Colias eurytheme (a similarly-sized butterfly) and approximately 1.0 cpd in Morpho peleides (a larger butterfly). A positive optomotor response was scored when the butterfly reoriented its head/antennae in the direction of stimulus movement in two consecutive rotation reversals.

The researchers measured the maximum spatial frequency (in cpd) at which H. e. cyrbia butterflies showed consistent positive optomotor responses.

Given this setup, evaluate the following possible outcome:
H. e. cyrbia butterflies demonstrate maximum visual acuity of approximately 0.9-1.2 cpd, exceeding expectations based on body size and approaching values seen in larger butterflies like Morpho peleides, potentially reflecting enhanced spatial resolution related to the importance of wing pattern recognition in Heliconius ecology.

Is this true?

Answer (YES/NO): NO